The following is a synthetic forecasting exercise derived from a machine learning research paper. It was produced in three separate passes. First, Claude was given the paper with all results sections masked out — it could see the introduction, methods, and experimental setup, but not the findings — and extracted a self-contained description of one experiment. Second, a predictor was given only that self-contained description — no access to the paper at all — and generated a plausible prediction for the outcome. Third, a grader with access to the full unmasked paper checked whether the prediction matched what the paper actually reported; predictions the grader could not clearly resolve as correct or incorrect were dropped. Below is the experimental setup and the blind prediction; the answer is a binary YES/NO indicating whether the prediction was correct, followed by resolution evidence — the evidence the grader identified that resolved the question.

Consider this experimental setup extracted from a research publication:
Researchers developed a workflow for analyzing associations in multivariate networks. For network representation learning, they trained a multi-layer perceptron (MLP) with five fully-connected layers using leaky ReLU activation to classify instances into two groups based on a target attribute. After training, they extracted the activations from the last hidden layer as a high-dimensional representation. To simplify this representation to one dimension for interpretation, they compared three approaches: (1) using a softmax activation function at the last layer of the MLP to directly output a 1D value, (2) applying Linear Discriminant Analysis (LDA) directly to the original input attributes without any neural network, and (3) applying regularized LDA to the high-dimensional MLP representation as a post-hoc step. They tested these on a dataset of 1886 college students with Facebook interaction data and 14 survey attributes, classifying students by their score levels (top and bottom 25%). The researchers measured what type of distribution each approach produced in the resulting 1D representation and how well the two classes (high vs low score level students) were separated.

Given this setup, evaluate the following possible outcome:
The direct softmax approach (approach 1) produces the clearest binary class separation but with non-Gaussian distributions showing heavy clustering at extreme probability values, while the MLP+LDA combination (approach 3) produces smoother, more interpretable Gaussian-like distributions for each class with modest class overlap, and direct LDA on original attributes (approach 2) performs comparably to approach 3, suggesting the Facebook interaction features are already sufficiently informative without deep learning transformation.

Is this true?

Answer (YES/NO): NO